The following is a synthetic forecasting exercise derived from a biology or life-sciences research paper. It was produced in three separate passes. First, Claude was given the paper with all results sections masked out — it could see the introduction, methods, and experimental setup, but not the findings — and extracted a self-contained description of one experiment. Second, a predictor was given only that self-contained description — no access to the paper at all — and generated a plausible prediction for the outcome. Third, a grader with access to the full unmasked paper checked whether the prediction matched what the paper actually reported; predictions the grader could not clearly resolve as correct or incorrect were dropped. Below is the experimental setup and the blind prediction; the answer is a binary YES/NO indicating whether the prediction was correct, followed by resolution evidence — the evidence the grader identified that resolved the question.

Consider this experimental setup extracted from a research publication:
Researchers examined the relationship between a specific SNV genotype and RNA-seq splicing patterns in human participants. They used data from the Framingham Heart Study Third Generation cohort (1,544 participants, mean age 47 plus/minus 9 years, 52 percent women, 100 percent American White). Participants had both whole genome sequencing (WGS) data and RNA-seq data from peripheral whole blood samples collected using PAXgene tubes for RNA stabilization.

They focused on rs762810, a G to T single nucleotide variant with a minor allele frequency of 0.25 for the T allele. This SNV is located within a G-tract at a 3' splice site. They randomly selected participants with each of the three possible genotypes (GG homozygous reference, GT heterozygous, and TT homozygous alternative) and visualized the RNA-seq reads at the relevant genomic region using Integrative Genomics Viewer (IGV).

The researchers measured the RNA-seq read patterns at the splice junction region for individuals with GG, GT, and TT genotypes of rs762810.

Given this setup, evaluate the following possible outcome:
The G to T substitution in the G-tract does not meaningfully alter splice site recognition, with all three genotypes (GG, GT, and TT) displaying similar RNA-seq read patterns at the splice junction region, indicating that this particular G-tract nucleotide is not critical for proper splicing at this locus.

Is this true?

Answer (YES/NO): NO